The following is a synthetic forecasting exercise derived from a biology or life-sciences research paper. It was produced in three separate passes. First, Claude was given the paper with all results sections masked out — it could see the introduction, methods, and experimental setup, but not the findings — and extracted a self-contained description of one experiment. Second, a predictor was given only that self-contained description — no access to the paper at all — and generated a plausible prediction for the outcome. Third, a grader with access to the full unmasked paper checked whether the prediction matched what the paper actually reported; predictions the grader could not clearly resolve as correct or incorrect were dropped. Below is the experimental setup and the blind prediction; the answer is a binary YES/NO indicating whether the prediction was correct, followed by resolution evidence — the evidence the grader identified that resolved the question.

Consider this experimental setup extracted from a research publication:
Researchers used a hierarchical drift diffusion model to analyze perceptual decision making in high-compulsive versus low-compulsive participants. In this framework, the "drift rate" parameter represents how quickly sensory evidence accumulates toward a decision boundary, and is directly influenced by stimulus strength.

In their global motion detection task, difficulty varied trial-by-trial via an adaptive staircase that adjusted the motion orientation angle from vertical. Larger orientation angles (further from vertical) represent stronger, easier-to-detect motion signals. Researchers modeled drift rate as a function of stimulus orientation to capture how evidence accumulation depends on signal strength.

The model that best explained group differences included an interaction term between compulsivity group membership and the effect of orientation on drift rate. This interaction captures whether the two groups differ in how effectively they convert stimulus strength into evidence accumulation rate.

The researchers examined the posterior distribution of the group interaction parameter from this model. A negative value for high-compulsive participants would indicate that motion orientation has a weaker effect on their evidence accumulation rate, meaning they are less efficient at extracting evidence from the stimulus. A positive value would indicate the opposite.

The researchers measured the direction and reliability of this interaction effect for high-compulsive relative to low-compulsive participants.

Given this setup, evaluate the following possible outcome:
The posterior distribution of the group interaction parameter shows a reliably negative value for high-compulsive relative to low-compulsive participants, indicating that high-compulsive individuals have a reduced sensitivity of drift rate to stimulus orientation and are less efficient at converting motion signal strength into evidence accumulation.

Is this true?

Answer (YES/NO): YES